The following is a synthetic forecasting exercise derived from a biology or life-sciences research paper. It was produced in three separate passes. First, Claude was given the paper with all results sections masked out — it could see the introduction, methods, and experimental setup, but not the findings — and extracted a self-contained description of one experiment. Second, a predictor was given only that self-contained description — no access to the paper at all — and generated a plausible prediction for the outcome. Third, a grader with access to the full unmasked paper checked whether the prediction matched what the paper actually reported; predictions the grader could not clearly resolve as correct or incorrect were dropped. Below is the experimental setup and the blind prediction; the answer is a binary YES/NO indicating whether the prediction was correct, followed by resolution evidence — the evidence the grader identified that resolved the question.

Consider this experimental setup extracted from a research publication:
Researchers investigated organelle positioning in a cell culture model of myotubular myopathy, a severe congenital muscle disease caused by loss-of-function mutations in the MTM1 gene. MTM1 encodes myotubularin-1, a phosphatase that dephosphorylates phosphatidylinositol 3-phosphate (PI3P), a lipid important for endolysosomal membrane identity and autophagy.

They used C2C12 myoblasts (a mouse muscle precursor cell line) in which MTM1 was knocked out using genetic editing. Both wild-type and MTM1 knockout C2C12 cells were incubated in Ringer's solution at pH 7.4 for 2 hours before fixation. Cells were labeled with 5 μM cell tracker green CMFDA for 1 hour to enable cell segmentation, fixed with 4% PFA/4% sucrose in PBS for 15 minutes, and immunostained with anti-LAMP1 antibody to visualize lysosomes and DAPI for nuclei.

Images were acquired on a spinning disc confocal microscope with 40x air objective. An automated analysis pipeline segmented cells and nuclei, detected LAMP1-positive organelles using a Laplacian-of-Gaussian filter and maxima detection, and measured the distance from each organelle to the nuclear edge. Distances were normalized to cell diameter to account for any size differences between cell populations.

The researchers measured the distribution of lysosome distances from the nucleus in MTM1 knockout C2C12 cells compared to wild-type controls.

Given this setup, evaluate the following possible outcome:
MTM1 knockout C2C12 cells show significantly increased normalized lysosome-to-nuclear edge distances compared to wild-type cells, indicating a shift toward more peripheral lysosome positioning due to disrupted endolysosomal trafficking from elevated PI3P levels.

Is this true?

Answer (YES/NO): NO